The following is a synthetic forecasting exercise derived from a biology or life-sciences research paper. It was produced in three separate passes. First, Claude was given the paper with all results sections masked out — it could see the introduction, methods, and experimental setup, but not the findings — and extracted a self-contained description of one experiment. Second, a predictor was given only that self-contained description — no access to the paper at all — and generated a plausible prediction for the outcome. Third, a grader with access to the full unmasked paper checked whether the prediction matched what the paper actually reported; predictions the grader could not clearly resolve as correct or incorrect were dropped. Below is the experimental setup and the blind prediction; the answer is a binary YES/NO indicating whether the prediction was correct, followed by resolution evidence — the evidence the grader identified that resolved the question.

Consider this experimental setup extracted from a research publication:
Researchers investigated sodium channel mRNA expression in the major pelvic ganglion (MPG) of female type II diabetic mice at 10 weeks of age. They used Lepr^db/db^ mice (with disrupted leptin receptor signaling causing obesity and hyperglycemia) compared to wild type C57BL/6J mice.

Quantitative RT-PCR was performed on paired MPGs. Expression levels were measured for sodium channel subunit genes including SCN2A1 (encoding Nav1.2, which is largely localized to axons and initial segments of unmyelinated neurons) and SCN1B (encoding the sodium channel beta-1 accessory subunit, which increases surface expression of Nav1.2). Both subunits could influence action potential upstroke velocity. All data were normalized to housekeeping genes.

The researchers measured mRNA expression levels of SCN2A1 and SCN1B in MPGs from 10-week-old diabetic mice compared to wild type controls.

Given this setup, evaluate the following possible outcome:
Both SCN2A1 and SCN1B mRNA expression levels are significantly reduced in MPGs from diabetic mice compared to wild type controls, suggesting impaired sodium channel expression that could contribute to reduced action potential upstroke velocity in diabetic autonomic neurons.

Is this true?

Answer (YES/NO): NO